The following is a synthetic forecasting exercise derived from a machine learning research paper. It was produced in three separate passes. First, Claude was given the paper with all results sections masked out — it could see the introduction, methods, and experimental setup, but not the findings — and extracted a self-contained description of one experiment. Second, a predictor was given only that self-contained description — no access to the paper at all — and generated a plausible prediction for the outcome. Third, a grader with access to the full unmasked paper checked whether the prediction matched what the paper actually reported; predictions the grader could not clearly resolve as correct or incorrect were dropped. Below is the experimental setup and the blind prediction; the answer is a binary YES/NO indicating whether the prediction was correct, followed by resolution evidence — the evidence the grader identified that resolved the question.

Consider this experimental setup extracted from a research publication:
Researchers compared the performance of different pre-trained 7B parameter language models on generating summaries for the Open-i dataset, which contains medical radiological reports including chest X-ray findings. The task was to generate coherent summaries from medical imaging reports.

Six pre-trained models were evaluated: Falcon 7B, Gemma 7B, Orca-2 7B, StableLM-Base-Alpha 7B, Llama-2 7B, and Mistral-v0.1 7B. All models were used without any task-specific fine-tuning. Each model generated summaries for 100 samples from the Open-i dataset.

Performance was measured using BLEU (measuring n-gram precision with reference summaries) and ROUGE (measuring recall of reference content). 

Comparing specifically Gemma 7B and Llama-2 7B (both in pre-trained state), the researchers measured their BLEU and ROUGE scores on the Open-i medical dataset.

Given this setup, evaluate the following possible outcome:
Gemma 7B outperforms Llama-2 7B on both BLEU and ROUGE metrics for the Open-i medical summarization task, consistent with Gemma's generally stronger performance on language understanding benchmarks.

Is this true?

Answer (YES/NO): NO